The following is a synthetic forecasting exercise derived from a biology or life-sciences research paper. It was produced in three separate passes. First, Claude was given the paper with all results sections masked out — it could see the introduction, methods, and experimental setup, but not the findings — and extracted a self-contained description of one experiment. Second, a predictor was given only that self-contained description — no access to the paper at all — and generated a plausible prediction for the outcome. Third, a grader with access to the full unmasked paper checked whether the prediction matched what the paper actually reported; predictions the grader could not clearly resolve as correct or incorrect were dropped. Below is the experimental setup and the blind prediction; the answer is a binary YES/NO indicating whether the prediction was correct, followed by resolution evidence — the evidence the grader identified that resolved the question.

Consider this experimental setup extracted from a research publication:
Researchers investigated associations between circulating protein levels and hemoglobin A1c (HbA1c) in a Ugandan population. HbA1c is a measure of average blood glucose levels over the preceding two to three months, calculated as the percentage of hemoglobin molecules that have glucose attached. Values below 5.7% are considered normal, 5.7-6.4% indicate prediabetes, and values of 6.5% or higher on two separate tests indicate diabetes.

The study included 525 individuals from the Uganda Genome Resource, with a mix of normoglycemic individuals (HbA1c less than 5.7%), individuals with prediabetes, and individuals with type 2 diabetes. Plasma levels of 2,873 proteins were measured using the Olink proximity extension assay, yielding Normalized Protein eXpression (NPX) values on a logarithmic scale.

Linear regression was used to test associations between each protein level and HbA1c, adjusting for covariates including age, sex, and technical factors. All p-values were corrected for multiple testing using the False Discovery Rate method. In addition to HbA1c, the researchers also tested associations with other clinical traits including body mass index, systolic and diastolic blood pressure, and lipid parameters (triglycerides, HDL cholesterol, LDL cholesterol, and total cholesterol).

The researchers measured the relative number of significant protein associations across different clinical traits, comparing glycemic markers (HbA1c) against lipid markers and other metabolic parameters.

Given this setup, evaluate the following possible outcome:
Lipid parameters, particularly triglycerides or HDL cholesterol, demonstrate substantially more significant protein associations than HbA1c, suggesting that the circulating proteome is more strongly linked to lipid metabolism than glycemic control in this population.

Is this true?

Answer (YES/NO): NO